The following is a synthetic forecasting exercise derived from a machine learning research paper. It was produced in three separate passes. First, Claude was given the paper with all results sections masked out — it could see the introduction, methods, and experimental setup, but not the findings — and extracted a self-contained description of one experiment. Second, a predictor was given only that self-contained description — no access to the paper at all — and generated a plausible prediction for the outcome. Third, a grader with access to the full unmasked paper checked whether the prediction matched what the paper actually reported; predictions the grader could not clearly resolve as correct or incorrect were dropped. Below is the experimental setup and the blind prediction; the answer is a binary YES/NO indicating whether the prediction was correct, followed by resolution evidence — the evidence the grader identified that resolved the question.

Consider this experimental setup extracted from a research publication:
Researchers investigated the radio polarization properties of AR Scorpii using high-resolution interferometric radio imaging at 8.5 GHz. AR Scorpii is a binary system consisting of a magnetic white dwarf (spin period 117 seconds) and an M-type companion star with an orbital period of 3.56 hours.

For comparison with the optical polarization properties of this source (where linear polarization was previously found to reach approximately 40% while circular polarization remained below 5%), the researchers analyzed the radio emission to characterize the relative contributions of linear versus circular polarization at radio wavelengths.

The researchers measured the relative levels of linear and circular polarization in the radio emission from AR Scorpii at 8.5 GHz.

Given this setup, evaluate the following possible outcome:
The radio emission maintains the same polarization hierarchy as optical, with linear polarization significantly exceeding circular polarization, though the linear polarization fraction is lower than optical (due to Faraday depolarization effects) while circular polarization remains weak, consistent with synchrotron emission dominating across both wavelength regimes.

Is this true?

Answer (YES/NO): NO